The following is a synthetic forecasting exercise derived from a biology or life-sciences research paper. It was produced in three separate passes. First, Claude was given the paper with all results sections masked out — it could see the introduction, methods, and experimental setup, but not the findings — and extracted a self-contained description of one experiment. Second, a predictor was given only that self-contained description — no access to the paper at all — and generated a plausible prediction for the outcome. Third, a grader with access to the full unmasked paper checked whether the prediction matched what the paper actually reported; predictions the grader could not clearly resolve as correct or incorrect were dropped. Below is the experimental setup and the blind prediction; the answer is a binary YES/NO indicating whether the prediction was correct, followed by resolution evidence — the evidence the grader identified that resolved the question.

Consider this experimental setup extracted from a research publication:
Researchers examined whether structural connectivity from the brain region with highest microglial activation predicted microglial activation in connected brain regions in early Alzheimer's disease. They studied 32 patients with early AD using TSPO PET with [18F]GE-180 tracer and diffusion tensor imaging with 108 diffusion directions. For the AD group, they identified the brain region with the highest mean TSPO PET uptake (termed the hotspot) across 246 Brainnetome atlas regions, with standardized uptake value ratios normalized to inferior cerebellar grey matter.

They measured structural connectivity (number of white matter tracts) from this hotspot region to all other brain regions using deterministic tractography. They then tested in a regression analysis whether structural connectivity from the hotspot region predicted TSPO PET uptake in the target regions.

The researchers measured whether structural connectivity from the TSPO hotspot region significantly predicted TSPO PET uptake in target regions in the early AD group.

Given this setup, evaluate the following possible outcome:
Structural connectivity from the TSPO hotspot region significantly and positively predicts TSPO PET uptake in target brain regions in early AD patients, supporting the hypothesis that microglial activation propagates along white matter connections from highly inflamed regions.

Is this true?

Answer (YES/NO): NO